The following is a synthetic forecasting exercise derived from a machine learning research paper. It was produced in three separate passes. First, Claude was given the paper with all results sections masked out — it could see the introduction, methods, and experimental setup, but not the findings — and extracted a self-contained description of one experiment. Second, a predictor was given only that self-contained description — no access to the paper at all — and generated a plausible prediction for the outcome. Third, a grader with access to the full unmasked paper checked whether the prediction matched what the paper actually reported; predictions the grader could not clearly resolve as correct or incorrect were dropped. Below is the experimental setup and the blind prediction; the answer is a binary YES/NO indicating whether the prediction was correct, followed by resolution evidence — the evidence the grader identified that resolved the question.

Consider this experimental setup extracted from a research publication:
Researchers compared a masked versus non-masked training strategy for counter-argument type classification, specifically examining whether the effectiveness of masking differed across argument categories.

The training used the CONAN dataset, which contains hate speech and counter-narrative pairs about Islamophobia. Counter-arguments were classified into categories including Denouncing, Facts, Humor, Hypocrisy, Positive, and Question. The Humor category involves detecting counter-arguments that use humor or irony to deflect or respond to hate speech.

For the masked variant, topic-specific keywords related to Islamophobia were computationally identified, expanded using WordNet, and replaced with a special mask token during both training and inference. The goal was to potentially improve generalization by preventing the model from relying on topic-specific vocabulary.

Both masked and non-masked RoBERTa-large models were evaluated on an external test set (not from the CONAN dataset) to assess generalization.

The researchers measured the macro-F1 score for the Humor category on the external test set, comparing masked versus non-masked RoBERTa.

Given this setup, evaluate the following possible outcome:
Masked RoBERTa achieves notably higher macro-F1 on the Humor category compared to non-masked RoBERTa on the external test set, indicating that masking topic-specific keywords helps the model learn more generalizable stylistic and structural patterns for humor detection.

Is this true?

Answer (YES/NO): NO